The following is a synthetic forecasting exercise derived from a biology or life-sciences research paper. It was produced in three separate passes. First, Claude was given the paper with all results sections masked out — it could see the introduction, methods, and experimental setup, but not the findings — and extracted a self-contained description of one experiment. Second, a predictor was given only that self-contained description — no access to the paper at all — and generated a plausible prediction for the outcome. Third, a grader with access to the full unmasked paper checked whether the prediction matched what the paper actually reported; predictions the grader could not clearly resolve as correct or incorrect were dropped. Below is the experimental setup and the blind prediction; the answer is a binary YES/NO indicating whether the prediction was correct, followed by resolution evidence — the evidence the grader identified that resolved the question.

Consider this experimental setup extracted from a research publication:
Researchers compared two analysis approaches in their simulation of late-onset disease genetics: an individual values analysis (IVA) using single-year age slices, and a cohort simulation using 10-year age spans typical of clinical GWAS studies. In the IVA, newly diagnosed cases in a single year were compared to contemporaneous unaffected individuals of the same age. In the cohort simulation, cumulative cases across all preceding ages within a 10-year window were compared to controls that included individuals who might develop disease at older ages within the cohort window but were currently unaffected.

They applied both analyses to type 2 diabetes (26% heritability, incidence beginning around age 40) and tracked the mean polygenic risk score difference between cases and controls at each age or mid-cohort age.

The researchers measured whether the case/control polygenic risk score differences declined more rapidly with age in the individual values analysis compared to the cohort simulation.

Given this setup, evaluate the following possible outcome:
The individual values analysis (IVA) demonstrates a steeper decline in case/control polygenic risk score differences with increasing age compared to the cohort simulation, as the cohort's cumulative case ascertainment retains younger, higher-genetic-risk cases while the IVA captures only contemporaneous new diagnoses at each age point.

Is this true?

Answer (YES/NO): YES